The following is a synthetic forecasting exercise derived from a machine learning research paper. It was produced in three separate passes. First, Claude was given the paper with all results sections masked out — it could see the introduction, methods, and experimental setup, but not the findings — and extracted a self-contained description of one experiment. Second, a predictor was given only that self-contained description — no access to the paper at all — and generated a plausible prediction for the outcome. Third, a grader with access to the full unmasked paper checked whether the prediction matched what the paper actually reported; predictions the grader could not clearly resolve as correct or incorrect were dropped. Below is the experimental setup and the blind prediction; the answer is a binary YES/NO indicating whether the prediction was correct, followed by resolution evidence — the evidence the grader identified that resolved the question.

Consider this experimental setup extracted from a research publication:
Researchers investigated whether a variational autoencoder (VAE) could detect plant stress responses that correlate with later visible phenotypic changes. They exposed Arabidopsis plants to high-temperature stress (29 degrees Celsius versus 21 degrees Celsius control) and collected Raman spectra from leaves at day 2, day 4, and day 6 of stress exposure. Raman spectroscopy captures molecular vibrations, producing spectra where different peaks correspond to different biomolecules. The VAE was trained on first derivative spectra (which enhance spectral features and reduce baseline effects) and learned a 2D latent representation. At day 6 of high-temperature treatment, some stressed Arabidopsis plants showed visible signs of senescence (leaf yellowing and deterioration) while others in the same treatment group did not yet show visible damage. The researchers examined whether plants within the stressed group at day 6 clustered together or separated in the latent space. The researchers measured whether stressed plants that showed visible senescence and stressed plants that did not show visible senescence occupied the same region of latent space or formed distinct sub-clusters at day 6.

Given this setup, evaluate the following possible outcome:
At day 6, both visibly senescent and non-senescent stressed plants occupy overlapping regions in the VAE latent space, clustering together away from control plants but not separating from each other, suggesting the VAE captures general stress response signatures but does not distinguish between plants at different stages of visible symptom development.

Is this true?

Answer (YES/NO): NO